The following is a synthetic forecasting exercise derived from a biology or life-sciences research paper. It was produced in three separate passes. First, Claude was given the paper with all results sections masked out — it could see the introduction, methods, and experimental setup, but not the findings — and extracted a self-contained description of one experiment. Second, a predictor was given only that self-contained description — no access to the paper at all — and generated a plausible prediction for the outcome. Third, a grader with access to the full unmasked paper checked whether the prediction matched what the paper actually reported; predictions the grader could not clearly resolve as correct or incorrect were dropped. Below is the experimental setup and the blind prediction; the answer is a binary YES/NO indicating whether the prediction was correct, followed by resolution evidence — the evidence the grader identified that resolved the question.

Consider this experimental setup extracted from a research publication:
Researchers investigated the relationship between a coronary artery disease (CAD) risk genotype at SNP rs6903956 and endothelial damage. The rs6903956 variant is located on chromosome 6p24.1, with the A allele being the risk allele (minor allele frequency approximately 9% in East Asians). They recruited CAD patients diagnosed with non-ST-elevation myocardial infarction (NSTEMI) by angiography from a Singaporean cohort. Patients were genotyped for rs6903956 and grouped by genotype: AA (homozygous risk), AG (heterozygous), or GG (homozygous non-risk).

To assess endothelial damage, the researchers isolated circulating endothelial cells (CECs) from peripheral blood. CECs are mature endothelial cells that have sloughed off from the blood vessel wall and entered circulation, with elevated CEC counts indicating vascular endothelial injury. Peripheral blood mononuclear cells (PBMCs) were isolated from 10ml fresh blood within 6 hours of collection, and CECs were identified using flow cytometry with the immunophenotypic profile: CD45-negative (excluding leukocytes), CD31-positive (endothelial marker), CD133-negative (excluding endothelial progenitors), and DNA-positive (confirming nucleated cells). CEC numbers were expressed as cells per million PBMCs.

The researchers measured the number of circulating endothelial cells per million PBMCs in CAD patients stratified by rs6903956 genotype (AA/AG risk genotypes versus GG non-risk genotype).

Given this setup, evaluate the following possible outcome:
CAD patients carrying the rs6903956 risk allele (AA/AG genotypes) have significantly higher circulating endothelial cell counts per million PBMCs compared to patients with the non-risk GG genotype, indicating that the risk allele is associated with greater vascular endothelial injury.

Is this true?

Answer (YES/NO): YES